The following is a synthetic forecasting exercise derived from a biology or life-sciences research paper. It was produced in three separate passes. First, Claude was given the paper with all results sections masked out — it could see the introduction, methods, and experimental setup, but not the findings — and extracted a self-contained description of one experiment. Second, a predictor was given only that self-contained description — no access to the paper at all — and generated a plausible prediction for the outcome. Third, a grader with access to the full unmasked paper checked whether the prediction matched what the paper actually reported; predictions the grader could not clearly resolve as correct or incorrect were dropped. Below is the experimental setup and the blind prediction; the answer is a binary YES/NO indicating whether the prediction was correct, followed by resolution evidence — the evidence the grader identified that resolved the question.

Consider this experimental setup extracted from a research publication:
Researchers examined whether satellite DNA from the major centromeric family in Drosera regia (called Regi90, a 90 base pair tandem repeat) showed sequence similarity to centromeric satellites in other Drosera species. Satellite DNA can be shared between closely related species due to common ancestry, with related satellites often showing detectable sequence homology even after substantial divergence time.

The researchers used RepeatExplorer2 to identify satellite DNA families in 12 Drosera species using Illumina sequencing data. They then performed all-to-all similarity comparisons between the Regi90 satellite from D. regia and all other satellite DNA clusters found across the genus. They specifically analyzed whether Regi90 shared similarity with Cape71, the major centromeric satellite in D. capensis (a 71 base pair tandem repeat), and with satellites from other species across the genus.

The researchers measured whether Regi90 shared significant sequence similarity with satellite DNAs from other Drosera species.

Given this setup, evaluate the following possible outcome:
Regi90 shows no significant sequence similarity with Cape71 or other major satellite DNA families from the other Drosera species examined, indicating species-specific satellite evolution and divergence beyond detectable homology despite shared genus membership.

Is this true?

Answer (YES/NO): YES